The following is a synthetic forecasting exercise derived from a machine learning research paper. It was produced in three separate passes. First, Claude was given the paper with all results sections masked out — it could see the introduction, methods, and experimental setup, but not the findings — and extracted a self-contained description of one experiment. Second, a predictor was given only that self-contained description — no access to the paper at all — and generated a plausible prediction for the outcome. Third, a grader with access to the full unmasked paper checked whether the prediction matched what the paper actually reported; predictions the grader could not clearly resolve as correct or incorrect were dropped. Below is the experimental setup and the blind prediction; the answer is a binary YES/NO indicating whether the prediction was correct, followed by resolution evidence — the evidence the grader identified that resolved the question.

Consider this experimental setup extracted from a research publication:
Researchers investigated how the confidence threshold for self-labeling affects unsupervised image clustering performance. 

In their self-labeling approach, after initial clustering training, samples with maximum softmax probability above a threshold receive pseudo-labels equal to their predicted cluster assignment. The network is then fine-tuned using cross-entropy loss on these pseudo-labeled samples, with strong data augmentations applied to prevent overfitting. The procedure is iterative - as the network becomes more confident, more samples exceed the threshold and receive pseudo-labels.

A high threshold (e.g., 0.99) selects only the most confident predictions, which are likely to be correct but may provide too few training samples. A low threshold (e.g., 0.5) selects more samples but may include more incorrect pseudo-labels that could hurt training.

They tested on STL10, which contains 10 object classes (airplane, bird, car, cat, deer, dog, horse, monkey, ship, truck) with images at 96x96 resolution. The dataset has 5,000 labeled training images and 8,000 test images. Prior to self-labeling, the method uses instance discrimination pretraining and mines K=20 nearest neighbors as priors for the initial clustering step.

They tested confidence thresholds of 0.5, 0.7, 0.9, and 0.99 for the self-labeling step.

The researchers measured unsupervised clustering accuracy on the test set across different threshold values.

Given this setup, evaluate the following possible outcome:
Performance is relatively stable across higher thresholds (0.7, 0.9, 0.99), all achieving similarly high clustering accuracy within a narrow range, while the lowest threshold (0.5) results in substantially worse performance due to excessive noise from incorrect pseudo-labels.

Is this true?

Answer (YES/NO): NO